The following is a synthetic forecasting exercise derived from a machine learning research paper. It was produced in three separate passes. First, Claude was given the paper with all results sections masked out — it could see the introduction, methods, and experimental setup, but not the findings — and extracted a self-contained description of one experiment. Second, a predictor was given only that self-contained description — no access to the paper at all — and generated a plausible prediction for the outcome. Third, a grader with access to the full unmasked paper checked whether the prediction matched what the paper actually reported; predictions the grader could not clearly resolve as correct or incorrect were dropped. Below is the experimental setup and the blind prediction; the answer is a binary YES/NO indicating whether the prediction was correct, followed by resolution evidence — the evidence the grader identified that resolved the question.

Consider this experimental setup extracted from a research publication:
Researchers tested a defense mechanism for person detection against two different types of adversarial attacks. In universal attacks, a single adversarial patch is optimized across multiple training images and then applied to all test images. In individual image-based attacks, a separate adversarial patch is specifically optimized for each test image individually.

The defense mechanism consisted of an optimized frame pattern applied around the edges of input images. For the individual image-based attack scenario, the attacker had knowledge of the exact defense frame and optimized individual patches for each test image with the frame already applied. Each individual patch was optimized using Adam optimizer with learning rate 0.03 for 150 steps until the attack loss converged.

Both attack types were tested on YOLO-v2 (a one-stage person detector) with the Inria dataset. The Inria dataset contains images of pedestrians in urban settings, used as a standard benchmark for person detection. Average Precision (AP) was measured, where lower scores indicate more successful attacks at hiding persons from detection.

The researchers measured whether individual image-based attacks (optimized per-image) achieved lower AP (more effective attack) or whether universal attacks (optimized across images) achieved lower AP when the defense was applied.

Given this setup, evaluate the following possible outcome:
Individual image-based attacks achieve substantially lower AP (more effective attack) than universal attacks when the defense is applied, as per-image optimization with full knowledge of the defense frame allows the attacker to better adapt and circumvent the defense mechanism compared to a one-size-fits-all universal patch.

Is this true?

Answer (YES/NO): NO